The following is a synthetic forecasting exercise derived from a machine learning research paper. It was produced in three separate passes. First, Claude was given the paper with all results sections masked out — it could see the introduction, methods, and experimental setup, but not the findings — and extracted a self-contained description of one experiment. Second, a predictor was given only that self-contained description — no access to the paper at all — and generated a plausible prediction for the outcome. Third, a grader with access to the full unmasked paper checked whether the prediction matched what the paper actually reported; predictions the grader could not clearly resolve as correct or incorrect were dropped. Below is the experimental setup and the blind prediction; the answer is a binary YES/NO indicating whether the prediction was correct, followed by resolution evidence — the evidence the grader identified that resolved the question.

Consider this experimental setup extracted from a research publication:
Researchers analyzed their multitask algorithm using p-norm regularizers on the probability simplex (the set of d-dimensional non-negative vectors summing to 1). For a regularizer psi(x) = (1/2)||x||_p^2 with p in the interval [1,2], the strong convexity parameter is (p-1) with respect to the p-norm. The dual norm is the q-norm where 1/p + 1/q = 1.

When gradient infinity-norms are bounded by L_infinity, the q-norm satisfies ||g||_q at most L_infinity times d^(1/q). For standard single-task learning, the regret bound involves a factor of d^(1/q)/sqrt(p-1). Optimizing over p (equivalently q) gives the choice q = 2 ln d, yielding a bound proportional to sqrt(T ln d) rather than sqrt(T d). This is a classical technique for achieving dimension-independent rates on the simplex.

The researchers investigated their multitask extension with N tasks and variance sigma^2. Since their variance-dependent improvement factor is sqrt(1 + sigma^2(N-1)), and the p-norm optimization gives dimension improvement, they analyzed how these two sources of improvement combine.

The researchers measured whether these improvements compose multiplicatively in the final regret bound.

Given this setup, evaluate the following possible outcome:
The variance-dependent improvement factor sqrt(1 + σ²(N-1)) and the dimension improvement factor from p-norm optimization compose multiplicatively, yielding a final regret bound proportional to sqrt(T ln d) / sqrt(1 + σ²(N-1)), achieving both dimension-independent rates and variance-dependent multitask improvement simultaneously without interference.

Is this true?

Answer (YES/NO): NO